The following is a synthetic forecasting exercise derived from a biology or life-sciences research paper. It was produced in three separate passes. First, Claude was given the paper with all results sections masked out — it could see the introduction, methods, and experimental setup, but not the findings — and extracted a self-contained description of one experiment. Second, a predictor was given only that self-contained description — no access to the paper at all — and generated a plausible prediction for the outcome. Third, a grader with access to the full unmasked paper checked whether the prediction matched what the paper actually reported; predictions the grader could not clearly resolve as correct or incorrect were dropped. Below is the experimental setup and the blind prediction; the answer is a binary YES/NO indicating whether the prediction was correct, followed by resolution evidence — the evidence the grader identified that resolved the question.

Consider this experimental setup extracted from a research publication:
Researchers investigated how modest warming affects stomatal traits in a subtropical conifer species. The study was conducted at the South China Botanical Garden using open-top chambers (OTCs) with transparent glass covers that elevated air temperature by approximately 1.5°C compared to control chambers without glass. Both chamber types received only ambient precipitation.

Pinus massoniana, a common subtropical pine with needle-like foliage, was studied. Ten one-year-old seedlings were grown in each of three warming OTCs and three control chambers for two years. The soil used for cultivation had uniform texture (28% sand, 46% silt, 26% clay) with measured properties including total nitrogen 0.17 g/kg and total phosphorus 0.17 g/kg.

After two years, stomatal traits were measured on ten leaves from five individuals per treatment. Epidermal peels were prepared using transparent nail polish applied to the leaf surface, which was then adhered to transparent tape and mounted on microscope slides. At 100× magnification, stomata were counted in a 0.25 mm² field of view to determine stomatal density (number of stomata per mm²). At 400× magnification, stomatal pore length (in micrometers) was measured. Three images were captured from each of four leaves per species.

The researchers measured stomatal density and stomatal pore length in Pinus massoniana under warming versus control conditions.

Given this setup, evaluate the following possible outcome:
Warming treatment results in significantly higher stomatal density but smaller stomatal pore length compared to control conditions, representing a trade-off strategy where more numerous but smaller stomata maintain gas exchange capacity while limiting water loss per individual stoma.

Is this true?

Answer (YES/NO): NO